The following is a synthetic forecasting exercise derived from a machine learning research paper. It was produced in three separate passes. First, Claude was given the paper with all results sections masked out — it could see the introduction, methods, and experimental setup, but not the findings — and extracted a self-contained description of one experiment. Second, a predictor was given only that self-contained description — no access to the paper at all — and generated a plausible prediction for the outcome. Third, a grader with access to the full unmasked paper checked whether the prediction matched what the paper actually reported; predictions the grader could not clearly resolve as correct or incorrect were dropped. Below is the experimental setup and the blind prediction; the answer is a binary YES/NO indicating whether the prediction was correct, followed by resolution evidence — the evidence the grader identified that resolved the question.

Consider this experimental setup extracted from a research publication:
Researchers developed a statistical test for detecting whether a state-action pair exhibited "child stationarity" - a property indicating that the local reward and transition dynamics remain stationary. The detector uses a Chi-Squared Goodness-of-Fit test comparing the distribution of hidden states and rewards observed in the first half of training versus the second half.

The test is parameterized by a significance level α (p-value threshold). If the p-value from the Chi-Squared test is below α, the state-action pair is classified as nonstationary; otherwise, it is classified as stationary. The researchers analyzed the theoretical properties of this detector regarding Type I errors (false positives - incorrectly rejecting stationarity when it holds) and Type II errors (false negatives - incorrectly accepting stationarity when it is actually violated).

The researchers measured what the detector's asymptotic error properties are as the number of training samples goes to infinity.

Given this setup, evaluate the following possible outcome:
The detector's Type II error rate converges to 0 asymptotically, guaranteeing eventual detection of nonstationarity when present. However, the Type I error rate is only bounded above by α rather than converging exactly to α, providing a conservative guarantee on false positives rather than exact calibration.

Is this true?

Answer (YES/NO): NO